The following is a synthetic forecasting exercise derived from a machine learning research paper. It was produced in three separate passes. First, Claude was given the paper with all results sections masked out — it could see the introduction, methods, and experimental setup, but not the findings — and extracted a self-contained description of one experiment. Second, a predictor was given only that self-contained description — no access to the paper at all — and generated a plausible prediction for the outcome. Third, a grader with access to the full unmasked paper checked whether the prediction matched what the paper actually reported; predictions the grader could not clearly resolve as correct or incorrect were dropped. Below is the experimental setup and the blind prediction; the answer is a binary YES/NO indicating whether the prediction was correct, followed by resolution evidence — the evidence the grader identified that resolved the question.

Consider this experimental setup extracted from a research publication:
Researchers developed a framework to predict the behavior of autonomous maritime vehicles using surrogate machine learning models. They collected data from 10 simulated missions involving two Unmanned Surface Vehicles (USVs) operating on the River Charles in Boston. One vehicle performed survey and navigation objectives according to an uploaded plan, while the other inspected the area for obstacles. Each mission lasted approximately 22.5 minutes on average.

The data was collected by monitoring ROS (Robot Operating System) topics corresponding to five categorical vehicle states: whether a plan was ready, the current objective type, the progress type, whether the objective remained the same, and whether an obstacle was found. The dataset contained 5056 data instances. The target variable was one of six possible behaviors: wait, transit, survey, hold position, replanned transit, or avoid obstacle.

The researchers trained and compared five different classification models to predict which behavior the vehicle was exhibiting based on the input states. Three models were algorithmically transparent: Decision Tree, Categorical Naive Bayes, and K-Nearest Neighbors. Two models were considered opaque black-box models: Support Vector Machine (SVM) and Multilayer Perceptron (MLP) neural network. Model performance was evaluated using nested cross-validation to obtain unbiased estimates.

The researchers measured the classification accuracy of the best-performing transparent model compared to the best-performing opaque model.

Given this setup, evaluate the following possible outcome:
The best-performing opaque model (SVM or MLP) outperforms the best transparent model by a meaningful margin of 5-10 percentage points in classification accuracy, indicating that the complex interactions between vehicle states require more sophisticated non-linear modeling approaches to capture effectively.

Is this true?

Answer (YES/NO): NO